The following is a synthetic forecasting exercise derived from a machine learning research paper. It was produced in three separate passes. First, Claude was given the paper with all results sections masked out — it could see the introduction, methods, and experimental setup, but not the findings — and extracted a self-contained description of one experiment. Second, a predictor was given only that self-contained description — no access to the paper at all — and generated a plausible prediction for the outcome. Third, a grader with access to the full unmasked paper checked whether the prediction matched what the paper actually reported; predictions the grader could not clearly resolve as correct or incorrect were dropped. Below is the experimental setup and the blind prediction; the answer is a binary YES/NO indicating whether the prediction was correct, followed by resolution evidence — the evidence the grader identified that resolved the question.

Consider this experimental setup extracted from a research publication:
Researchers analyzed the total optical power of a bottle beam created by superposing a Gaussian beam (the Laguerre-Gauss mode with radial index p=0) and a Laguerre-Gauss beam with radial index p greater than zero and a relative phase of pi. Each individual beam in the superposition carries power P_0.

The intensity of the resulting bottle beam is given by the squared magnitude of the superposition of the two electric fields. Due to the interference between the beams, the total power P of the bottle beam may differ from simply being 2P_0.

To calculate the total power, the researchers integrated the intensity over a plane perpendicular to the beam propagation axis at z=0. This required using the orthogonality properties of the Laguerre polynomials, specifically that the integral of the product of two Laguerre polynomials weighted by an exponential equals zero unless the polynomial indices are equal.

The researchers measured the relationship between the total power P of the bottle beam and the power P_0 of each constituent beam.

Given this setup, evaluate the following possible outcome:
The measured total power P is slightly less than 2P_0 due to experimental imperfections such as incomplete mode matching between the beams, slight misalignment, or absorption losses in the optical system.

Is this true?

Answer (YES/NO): NO